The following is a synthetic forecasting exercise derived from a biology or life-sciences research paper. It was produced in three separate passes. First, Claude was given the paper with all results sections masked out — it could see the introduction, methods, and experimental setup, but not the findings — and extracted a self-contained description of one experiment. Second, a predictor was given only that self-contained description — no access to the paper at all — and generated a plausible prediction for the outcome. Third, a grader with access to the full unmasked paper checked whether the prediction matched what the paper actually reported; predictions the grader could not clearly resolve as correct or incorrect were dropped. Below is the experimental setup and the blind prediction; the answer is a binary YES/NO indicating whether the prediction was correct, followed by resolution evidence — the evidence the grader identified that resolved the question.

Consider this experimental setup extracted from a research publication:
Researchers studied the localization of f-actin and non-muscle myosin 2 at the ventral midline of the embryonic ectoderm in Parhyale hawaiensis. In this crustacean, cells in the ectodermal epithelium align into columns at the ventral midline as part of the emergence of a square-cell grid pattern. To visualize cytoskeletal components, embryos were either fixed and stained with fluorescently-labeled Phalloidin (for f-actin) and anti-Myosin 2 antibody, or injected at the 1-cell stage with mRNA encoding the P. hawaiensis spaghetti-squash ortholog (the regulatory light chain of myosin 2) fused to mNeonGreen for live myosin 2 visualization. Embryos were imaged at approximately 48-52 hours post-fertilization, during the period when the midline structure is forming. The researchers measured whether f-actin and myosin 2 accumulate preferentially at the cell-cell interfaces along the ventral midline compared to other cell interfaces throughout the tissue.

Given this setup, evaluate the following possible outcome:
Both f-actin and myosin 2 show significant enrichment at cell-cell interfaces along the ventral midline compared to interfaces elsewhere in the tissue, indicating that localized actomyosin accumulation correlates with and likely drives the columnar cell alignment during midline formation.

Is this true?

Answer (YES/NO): NO